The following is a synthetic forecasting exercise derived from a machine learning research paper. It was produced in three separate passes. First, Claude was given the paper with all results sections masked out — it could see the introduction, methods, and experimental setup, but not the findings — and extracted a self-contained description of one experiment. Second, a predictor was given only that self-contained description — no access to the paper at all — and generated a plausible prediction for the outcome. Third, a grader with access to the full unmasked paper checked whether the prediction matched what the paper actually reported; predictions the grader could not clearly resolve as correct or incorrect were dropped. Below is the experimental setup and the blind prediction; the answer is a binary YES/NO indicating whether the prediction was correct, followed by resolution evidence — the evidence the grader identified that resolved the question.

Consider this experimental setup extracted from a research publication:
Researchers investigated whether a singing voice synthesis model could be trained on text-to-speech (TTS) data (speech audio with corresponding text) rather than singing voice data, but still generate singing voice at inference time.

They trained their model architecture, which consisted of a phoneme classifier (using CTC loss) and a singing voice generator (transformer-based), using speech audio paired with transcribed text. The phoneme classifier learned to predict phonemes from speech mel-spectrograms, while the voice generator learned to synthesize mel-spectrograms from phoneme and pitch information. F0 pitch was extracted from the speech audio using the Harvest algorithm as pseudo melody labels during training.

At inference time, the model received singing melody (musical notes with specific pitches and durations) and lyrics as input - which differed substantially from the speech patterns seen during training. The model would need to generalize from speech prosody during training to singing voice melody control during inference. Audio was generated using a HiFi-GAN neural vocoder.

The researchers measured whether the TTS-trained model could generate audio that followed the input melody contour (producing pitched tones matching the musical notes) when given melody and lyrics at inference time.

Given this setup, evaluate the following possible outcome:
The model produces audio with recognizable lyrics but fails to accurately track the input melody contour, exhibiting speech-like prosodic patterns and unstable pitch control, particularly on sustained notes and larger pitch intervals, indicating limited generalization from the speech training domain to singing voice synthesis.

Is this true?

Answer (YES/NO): NO